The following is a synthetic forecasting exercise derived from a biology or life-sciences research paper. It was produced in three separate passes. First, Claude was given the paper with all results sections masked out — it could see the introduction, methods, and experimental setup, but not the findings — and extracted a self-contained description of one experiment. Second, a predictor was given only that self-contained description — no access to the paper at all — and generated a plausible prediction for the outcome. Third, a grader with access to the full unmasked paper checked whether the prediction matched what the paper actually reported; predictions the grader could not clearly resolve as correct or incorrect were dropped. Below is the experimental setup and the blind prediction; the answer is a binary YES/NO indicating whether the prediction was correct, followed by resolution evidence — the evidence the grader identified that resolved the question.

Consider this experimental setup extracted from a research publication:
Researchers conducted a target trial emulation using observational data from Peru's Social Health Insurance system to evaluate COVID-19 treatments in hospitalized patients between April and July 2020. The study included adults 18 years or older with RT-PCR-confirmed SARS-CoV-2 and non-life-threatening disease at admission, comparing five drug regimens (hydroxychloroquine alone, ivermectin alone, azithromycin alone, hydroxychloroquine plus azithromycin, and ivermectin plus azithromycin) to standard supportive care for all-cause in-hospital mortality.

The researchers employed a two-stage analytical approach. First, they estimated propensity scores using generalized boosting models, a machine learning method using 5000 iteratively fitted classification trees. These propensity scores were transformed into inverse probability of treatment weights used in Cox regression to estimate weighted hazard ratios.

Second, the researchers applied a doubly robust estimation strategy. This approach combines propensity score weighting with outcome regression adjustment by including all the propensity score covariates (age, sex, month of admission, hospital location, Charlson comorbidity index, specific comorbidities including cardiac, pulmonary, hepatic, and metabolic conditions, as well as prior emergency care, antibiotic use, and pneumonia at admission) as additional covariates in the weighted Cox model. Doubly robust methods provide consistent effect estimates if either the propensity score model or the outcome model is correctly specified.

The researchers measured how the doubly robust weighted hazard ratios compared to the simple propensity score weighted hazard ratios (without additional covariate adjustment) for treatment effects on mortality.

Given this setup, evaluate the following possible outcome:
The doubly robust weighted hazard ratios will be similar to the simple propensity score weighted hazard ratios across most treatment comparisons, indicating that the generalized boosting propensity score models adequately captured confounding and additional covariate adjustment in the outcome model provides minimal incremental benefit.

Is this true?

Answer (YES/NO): NO